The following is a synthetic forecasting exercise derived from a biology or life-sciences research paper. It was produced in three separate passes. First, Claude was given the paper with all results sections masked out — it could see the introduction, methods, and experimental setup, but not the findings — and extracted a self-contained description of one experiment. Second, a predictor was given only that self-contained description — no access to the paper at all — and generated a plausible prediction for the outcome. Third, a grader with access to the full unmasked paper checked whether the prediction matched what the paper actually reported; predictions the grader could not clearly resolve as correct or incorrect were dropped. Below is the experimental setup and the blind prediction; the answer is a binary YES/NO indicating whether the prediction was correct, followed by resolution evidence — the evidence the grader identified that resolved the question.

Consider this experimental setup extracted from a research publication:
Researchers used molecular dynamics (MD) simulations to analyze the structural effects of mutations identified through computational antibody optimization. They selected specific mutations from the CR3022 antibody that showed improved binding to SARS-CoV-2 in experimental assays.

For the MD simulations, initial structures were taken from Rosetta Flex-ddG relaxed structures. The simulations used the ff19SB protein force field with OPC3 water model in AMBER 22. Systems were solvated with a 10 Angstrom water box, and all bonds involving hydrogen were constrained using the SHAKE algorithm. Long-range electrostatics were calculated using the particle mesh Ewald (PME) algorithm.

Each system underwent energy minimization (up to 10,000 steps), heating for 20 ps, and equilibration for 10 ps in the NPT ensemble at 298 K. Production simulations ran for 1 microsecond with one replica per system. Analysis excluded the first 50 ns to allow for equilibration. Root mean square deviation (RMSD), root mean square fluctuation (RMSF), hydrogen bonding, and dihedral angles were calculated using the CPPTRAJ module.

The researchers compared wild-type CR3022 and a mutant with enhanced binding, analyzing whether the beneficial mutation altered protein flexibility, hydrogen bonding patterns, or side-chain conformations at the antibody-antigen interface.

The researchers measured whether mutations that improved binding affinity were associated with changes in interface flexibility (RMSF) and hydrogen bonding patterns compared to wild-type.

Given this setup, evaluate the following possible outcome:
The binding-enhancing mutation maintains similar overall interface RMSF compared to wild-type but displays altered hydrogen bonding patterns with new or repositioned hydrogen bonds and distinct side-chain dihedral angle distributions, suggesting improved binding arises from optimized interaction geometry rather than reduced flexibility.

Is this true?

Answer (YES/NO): NO